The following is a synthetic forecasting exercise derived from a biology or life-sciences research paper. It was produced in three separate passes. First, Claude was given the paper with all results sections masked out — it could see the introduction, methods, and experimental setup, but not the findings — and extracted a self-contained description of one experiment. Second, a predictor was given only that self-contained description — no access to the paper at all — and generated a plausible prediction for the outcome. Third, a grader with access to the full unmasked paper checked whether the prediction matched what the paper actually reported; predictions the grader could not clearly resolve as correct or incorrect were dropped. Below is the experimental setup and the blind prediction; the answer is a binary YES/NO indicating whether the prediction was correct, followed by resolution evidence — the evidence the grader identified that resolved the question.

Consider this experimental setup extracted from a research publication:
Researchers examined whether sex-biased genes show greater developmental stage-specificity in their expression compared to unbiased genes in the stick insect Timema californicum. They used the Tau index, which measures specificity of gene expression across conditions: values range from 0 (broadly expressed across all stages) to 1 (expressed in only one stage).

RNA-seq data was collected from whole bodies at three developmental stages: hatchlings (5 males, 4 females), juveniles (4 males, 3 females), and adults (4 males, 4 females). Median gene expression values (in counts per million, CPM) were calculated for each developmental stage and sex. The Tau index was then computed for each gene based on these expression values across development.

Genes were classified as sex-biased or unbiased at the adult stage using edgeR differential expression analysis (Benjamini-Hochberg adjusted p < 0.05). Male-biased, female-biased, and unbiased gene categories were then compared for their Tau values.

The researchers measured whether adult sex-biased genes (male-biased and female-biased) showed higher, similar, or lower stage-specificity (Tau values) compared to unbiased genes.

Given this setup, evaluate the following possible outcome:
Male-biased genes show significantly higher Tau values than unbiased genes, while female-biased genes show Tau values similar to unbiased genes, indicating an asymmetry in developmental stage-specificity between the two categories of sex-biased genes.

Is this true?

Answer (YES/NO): NO